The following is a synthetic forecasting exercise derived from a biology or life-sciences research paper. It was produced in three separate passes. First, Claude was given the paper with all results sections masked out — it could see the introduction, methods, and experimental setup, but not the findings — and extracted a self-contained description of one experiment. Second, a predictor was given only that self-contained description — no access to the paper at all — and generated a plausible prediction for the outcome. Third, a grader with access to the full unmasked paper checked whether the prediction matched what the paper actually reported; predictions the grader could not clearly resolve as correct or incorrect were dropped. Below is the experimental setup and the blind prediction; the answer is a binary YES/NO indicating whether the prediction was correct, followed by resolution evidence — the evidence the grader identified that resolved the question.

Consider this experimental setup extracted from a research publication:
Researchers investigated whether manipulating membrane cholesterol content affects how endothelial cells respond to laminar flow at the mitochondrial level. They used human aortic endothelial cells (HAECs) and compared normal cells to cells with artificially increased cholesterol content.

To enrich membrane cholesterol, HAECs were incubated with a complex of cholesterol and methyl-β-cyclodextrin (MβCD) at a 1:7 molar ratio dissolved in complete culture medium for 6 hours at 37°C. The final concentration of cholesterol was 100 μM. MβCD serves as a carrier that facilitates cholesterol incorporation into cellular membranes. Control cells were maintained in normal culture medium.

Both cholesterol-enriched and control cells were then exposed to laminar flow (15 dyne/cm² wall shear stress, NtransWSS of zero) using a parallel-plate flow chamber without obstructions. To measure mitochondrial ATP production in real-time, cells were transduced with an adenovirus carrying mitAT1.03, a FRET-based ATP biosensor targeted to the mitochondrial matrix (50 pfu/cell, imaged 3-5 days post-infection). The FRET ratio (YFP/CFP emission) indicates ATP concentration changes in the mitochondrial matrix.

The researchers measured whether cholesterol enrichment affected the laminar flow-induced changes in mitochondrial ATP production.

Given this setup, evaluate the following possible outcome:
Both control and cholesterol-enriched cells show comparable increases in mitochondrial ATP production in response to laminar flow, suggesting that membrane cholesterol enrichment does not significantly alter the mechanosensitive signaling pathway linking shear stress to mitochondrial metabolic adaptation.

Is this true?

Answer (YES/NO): NO